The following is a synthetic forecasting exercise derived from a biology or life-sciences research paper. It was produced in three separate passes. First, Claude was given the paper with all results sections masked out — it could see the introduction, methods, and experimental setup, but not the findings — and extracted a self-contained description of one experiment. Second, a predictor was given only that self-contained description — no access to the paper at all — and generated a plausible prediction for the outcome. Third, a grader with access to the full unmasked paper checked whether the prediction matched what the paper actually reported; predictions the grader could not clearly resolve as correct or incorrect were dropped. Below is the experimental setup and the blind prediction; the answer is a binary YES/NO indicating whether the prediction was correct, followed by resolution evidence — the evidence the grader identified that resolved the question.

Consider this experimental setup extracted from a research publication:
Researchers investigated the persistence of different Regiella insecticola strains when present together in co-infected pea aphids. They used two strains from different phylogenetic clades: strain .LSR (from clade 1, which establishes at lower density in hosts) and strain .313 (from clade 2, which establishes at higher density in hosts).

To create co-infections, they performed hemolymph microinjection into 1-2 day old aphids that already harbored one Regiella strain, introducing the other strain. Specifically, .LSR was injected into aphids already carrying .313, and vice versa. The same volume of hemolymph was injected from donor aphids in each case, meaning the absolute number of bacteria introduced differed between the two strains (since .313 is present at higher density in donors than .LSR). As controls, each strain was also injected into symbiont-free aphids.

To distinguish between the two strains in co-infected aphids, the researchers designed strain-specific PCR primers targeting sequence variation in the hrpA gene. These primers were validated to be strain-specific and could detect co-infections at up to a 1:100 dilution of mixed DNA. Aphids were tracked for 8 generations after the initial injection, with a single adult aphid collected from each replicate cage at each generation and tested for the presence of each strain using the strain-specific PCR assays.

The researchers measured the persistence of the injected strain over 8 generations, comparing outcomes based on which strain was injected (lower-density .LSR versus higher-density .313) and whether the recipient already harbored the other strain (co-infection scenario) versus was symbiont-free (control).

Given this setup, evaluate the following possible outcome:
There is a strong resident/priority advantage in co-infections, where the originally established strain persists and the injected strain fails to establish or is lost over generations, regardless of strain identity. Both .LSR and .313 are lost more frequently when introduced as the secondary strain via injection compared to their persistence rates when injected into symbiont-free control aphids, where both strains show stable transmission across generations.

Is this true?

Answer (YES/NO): NO